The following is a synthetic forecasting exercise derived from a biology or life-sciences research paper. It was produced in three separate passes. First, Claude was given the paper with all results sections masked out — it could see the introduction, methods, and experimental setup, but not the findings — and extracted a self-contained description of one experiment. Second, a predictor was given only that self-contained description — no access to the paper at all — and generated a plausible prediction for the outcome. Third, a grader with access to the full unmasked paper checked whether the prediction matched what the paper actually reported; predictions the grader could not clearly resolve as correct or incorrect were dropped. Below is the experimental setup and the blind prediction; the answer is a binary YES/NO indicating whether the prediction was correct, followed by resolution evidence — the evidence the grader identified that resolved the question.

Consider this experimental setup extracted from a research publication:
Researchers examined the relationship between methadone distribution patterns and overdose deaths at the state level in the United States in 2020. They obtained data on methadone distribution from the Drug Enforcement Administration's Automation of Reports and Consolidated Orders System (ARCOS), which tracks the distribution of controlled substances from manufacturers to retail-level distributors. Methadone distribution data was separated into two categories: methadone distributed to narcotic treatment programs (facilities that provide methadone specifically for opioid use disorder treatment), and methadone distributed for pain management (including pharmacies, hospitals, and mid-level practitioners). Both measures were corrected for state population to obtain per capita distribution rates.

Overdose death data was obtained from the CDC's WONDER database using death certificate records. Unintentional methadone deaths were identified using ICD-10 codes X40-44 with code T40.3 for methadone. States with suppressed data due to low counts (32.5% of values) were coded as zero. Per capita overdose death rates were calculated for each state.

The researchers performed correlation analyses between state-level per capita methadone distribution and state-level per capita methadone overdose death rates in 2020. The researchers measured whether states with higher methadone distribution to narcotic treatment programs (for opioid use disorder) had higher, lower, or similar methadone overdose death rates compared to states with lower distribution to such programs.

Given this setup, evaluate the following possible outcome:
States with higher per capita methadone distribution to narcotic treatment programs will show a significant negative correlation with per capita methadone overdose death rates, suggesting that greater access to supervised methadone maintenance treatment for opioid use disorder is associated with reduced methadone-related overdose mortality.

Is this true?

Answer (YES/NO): NO